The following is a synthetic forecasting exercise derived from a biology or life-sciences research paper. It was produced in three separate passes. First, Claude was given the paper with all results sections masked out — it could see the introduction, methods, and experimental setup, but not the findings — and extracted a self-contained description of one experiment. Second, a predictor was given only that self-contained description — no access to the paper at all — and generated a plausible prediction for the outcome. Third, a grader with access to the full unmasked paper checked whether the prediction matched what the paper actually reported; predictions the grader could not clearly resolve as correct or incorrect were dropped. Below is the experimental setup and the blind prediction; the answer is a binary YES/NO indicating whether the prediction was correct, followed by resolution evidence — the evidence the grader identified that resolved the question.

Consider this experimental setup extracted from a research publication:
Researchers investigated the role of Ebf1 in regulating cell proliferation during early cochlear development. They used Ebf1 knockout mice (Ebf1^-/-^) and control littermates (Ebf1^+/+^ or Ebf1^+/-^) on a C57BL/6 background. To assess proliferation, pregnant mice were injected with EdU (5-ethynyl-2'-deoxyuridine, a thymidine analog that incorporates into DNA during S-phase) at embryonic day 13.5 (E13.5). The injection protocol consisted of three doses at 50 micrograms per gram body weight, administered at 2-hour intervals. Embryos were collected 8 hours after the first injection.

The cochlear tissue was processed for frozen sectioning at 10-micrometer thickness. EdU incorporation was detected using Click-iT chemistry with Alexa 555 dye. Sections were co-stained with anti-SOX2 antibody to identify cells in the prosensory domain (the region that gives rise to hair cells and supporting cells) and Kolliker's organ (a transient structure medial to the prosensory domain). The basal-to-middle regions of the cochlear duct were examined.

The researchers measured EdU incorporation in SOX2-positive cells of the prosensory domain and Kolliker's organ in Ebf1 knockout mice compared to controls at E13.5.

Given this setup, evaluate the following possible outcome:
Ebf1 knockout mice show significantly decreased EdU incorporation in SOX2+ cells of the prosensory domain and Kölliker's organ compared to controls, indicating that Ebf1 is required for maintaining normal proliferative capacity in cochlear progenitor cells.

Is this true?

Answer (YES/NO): NO